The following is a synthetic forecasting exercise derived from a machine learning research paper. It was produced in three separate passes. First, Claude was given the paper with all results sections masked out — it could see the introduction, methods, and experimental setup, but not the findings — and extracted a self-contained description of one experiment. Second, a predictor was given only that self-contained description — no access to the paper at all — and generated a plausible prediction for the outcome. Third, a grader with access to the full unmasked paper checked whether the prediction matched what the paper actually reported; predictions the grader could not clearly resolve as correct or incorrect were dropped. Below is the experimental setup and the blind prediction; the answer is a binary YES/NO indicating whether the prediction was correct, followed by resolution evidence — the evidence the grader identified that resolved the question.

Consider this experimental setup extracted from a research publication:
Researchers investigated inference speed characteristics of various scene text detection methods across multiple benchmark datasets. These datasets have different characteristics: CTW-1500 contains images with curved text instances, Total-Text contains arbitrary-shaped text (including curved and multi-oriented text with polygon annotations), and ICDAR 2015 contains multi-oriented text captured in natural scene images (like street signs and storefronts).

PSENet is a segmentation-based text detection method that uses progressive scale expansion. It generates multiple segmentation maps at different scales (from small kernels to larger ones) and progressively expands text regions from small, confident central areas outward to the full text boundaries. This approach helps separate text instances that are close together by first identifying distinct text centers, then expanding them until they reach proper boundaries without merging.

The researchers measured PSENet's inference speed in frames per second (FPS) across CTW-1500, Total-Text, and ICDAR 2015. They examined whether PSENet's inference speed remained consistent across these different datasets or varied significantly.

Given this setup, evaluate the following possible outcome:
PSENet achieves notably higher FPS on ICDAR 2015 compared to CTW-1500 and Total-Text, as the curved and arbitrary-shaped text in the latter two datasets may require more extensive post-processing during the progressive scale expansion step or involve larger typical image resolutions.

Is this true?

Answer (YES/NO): NO